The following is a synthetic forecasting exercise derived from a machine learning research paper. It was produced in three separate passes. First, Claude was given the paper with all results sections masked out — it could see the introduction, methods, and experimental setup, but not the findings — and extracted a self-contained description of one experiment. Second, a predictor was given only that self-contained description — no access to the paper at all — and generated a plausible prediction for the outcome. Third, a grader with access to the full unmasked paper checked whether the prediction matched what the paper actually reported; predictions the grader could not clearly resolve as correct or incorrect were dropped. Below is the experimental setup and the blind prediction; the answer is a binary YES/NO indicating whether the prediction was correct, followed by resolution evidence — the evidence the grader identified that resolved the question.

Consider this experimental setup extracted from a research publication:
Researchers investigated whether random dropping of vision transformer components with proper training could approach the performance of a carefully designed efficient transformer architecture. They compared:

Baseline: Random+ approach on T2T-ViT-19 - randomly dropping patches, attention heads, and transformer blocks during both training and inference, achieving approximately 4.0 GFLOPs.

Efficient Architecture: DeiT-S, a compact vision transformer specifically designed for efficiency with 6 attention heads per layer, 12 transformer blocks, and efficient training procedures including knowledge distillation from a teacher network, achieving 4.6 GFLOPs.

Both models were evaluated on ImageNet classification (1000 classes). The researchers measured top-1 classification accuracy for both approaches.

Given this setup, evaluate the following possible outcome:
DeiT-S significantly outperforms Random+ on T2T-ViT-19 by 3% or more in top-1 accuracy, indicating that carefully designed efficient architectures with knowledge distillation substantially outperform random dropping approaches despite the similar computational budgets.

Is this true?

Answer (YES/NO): YES